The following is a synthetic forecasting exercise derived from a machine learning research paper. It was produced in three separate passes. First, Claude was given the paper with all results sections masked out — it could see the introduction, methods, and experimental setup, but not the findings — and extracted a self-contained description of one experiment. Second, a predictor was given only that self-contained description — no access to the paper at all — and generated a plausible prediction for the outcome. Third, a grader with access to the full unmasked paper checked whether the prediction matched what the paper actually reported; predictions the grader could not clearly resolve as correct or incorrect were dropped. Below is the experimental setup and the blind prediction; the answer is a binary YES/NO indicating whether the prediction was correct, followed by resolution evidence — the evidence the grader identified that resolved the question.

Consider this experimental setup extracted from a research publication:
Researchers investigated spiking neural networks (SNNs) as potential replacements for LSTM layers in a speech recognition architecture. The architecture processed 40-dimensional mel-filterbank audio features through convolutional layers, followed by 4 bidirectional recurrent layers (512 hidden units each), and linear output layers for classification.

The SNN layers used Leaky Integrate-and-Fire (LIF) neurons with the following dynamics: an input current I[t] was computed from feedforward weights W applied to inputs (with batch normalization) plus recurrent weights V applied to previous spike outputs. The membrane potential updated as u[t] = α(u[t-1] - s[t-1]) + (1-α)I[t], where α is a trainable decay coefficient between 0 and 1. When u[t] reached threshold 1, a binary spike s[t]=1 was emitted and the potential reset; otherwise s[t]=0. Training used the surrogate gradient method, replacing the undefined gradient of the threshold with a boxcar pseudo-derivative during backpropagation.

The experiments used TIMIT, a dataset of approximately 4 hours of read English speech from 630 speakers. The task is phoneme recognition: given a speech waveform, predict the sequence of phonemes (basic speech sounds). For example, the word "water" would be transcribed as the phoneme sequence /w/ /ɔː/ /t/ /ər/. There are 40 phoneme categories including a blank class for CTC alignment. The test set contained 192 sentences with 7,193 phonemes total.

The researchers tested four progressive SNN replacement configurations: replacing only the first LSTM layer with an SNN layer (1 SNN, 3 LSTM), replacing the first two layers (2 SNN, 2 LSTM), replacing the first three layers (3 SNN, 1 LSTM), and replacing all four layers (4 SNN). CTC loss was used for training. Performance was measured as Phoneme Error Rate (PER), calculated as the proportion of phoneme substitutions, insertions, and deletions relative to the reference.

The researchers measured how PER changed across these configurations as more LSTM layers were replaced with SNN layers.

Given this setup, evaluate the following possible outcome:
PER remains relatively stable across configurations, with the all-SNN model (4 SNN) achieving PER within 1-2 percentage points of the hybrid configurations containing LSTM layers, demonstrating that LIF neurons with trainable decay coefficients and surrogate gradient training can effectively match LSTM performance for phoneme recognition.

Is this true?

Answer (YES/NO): YES